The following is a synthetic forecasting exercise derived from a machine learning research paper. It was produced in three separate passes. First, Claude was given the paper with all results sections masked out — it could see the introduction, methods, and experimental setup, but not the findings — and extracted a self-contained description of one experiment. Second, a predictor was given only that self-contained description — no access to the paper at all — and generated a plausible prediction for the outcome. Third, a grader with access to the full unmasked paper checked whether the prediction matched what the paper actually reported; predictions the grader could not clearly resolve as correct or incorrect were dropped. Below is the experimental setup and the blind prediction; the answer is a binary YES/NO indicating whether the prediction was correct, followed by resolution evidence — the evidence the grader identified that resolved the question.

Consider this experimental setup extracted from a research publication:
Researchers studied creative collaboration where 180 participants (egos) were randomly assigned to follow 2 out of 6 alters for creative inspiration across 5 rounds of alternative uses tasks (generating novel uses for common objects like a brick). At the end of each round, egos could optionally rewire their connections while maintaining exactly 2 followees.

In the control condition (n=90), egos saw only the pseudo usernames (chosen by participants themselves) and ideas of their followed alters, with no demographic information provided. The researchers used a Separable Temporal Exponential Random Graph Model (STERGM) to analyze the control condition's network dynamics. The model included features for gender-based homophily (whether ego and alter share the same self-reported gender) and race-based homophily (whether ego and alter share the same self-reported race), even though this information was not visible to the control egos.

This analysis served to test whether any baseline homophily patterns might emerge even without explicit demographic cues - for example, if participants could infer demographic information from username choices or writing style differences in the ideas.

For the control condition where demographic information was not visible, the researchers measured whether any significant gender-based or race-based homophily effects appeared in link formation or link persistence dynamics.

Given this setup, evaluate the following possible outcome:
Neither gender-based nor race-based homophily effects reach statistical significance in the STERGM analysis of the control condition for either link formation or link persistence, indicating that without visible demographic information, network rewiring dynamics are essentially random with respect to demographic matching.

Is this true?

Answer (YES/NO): YES